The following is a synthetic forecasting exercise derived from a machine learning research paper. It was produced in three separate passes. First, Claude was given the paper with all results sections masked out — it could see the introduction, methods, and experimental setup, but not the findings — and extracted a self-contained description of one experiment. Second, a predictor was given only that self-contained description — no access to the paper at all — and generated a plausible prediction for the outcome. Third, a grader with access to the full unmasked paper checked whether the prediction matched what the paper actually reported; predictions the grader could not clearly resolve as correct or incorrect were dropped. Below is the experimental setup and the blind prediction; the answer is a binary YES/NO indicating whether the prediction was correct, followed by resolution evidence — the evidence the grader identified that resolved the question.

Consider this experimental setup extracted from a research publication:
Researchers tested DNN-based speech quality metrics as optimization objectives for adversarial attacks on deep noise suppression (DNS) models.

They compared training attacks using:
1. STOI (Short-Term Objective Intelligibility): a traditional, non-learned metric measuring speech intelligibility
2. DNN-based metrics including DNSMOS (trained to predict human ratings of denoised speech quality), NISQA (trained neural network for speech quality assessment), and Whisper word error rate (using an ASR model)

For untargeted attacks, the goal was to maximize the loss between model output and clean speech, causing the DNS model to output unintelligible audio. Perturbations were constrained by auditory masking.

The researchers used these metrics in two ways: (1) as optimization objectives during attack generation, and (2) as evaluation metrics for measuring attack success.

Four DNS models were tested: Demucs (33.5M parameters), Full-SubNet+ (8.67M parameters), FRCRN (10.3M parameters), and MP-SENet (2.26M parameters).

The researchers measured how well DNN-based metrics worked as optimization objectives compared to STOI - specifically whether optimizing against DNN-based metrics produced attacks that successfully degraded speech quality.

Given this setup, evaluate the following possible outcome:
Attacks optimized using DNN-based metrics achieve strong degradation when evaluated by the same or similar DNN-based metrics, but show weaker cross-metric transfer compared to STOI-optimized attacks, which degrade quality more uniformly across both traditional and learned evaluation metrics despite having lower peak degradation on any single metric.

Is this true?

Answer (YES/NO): NO